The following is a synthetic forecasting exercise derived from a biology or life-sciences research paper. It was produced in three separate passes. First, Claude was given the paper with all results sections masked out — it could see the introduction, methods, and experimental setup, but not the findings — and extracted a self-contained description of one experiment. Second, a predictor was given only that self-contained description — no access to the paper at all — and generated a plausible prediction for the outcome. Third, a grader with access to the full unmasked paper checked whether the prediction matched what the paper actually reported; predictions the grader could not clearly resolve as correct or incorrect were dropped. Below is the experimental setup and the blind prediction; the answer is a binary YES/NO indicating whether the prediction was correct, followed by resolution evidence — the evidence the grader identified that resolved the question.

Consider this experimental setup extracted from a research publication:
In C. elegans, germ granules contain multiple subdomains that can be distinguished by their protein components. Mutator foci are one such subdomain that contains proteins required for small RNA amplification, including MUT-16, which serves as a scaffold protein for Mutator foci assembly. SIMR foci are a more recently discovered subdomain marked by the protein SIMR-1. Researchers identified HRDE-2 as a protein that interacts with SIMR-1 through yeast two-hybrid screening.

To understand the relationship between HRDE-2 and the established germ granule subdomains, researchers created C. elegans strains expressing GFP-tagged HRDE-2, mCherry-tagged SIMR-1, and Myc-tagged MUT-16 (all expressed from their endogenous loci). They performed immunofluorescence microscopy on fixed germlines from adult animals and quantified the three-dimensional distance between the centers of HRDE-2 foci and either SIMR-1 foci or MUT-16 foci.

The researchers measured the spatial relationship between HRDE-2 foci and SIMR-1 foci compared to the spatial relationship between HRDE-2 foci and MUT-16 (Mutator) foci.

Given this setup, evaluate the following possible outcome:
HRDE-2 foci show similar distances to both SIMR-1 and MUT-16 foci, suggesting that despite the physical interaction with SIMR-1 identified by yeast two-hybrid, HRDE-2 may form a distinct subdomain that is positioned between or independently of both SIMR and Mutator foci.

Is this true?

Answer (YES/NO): NO